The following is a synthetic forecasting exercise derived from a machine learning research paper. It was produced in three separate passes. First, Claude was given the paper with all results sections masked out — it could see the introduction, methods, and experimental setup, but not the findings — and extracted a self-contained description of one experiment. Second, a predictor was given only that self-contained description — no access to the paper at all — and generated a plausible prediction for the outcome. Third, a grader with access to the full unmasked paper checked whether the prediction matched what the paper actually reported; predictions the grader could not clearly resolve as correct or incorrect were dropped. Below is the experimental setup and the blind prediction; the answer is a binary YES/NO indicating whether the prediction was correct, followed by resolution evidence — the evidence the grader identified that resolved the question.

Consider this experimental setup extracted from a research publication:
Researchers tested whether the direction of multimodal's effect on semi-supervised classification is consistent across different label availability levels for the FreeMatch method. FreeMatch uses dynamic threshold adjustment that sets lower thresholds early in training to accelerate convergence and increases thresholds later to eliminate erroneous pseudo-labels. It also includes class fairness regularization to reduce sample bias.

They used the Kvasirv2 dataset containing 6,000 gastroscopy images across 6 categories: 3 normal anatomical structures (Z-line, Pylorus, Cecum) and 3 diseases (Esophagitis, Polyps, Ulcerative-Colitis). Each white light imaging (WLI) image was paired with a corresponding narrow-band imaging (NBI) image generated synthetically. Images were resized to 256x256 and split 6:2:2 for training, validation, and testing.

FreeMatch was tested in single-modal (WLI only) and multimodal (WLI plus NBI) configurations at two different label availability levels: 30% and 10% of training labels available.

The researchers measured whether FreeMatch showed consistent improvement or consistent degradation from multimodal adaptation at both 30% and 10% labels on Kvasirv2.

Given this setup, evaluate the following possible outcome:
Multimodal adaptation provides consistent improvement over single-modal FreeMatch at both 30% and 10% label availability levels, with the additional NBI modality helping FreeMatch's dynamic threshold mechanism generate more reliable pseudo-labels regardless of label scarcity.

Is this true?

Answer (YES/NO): NO